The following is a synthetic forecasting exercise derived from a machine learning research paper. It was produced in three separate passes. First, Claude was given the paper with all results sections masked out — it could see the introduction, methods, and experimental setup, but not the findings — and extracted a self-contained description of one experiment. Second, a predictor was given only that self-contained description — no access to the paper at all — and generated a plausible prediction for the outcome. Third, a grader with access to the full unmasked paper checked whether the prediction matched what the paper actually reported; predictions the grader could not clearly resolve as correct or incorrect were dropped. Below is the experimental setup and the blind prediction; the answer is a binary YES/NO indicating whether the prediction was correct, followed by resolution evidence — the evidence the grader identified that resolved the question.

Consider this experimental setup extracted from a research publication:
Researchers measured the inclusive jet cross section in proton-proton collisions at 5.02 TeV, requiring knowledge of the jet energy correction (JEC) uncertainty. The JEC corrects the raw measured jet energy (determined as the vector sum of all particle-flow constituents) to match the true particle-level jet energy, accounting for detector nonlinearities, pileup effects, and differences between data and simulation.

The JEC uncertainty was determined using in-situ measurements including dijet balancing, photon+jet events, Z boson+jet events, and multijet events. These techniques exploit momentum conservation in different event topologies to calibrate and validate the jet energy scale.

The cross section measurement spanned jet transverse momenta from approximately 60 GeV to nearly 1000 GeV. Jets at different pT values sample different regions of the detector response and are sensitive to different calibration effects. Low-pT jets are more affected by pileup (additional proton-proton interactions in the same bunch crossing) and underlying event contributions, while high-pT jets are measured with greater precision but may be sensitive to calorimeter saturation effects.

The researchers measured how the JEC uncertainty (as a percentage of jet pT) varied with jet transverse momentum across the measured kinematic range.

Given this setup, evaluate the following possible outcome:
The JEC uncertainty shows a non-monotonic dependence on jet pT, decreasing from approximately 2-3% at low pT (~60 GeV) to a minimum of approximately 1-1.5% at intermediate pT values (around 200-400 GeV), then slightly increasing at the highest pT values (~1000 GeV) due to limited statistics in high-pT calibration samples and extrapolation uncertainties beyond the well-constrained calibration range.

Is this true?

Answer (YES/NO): NO